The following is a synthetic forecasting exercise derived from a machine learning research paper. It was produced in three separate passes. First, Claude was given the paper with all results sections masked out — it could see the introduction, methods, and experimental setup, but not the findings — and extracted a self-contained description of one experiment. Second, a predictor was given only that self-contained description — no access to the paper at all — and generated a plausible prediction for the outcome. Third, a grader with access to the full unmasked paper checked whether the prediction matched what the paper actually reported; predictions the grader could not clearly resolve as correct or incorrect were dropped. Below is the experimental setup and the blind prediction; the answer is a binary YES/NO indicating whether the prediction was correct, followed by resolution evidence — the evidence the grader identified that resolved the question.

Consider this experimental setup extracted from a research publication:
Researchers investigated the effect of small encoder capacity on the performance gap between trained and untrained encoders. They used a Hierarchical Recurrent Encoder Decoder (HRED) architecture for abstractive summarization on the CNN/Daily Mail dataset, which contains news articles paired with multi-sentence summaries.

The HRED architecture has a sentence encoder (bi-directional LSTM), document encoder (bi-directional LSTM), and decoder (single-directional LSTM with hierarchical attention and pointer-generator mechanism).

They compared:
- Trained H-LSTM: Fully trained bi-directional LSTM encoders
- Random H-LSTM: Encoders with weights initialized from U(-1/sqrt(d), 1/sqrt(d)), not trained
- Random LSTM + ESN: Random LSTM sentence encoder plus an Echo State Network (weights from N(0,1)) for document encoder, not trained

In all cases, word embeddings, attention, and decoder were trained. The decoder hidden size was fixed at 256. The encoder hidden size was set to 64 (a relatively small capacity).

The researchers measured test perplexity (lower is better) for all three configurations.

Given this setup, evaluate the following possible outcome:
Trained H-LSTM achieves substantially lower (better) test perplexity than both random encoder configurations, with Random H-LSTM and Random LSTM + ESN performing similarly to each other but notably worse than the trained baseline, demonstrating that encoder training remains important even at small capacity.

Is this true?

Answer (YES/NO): YES